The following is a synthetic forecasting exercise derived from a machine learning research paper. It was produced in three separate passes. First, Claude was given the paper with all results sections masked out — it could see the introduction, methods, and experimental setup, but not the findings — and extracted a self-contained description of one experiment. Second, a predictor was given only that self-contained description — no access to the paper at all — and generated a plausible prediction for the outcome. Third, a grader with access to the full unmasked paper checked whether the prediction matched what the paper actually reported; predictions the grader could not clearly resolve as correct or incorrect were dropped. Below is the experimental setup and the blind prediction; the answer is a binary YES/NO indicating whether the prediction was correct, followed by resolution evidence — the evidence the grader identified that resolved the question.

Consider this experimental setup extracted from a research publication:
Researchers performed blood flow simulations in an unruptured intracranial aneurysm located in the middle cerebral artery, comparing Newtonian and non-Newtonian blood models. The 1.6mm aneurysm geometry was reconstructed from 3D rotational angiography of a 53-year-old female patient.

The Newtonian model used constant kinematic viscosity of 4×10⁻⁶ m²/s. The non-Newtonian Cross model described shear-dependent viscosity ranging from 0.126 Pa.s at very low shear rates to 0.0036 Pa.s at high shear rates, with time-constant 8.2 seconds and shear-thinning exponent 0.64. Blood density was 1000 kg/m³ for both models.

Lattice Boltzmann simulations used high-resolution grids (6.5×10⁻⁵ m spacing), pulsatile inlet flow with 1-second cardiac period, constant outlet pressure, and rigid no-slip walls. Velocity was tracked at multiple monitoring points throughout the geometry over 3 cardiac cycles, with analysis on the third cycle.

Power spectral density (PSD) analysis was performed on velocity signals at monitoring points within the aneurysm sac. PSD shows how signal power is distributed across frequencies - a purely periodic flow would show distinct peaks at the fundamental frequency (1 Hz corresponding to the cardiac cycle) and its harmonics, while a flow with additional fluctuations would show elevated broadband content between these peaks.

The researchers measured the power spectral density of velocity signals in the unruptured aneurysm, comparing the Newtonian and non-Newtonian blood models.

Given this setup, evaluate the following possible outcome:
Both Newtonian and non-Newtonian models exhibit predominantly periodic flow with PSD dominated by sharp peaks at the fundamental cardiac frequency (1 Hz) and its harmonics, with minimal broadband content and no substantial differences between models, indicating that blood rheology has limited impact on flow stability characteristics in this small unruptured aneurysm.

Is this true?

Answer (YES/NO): NO